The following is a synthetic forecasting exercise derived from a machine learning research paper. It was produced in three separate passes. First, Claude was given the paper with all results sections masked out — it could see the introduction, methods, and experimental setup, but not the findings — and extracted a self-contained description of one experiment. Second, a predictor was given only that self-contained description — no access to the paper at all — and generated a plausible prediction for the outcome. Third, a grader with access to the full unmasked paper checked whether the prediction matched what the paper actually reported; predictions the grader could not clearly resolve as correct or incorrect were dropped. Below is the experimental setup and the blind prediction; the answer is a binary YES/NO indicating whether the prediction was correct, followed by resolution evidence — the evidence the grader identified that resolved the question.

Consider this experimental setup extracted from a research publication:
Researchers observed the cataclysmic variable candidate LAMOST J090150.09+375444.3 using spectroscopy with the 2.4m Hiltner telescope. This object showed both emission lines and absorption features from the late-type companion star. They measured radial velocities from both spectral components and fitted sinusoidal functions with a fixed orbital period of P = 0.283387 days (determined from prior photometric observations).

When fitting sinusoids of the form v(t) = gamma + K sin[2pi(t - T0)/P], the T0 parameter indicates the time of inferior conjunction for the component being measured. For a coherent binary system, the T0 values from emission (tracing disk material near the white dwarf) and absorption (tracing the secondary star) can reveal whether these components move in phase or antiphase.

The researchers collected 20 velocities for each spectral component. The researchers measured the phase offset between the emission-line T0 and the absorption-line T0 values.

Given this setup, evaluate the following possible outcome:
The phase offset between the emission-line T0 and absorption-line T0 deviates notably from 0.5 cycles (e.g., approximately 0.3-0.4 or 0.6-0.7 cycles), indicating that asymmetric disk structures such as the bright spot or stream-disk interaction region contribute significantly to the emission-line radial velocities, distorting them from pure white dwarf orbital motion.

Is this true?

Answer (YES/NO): NO